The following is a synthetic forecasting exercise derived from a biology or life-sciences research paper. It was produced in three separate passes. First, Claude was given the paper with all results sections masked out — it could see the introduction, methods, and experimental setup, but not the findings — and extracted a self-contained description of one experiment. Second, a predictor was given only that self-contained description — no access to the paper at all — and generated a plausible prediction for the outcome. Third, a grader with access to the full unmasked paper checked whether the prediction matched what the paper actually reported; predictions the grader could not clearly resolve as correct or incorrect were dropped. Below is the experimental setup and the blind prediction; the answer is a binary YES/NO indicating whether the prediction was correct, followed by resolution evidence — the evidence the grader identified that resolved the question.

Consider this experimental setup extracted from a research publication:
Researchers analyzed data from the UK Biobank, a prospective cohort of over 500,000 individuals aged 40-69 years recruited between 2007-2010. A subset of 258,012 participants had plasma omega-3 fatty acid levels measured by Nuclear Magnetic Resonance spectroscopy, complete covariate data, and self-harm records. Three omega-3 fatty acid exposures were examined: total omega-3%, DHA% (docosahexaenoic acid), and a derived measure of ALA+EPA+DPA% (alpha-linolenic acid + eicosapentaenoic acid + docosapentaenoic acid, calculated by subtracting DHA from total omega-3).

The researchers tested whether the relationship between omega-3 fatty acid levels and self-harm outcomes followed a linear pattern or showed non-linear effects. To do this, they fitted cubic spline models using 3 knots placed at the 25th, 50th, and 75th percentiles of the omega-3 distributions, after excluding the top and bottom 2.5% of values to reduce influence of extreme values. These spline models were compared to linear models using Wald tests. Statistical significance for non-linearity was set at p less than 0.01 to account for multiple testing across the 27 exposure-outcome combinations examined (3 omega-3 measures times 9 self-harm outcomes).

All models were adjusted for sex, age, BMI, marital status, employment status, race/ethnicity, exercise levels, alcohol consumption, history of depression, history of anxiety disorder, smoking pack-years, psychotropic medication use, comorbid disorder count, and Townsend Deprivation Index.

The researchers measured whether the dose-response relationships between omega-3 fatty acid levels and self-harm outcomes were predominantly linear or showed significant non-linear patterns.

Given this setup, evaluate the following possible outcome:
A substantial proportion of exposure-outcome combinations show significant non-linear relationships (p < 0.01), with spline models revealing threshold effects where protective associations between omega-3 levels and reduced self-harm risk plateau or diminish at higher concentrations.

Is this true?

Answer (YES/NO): NO